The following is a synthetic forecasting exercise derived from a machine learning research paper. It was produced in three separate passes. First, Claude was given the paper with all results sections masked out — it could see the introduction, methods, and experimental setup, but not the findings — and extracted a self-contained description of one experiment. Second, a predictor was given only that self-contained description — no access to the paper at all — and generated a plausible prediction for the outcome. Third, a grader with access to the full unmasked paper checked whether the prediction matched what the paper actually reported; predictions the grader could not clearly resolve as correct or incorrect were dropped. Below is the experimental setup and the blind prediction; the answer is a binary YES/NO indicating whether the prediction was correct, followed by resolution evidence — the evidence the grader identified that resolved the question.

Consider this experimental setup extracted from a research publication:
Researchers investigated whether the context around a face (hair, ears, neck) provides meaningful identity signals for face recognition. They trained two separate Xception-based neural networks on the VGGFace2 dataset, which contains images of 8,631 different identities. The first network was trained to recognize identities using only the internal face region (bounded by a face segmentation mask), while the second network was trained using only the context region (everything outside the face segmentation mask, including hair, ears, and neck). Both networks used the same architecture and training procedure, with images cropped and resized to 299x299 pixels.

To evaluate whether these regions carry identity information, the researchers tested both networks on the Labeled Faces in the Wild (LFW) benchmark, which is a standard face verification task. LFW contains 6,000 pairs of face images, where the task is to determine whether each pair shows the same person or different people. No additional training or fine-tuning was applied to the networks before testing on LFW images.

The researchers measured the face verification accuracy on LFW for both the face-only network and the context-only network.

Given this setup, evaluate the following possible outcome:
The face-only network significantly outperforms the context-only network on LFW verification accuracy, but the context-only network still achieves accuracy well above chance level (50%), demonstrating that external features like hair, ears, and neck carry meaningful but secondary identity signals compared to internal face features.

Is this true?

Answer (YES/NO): YES